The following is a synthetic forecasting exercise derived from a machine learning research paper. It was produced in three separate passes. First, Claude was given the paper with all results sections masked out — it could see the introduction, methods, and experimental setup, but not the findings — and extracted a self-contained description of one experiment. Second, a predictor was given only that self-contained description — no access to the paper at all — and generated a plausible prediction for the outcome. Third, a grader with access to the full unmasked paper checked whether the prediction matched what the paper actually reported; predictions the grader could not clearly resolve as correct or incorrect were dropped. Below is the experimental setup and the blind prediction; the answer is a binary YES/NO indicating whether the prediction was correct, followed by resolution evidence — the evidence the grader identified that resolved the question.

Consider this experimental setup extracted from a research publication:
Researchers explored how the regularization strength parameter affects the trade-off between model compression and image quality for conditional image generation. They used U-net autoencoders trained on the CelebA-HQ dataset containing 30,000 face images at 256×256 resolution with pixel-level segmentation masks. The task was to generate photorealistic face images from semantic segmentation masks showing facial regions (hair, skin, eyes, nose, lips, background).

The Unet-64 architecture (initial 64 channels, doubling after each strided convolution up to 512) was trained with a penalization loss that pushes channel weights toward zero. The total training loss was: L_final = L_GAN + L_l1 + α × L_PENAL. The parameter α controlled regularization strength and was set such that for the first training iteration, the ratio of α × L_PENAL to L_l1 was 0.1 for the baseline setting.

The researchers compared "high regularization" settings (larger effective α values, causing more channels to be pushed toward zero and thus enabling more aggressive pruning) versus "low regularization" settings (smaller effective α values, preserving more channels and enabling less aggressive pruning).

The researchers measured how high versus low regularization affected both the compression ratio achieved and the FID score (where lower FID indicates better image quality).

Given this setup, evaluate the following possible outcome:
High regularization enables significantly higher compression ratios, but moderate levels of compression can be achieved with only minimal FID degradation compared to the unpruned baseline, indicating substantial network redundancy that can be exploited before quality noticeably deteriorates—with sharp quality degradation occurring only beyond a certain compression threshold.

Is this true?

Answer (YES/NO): NO